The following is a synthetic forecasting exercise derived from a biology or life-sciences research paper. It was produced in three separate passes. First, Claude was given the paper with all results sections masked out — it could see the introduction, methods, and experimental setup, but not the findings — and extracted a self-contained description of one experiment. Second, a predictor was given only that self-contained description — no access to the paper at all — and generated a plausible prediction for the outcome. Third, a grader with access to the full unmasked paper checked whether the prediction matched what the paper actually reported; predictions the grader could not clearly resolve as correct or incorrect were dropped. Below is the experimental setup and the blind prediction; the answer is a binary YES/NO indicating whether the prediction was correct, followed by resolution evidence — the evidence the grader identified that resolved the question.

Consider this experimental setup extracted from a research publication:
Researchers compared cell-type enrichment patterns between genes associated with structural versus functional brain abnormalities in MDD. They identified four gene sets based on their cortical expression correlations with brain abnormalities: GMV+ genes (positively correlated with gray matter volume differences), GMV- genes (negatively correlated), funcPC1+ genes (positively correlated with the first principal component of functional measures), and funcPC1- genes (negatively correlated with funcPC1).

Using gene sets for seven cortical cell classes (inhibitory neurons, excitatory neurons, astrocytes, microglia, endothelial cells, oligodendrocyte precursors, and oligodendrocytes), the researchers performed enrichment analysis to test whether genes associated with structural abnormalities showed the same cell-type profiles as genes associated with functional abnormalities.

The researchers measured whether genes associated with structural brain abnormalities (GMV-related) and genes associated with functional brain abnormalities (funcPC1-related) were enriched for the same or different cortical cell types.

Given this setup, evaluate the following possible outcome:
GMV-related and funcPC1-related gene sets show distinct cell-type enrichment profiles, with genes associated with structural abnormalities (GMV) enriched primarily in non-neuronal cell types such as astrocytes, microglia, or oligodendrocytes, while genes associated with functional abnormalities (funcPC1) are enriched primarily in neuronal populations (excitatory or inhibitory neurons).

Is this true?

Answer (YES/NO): NO